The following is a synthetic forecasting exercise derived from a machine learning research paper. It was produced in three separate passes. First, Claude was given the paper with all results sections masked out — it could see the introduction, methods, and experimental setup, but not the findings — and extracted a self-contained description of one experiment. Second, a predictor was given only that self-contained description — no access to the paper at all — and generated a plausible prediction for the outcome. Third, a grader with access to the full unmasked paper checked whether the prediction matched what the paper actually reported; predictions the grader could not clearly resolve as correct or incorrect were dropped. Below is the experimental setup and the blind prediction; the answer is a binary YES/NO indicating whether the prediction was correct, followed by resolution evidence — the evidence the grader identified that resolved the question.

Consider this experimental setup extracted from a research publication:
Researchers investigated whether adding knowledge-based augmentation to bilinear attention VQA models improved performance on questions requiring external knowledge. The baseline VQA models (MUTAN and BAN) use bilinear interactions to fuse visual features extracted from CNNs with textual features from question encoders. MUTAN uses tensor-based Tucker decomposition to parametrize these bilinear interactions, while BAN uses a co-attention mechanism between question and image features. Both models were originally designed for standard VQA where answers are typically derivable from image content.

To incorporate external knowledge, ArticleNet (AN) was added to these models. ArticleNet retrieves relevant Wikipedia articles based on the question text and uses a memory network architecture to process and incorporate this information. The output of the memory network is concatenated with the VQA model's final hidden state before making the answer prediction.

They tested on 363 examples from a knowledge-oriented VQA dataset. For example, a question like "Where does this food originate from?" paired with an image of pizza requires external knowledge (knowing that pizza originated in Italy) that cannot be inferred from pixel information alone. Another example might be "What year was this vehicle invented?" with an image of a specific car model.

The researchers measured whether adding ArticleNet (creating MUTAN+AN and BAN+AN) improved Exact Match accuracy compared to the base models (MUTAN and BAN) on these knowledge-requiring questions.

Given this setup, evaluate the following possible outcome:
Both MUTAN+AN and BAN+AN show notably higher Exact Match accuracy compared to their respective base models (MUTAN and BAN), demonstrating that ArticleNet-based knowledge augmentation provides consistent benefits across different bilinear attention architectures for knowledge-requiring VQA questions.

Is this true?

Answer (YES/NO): NO